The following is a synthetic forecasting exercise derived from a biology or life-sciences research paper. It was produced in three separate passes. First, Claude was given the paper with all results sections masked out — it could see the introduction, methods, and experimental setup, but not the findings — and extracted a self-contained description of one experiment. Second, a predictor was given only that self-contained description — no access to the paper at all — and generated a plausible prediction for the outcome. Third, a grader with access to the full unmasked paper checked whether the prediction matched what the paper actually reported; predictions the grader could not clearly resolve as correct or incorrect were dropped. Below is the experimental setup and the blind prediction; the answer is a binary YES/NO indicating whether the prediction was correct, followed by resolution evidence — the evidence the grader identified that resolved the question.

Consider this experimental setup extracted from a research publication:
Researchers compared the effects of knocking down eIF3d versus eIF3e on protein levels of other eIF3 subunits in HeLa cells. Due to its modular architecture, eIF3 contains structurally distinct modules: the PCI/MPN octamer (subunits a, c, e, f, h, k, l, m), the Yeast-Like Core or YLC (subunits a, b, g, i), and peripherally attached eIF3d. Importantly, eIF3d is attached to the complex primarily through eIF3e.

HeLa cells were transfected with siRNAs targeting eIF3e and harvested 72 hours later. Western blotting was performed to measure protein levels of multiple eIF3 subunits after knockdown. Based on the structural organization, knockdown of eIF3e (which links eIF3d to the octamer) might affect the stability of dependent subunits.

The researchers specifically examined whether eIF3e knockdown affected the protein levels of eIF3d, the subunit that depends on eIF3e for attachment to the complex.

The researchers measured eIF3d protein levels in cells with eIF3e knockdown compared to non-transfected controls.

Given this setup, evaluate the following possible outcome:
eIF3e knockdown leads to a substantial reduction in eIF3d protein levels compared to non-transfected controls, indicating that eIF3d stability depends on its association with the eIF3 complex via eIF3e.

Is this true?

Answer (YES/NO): YES